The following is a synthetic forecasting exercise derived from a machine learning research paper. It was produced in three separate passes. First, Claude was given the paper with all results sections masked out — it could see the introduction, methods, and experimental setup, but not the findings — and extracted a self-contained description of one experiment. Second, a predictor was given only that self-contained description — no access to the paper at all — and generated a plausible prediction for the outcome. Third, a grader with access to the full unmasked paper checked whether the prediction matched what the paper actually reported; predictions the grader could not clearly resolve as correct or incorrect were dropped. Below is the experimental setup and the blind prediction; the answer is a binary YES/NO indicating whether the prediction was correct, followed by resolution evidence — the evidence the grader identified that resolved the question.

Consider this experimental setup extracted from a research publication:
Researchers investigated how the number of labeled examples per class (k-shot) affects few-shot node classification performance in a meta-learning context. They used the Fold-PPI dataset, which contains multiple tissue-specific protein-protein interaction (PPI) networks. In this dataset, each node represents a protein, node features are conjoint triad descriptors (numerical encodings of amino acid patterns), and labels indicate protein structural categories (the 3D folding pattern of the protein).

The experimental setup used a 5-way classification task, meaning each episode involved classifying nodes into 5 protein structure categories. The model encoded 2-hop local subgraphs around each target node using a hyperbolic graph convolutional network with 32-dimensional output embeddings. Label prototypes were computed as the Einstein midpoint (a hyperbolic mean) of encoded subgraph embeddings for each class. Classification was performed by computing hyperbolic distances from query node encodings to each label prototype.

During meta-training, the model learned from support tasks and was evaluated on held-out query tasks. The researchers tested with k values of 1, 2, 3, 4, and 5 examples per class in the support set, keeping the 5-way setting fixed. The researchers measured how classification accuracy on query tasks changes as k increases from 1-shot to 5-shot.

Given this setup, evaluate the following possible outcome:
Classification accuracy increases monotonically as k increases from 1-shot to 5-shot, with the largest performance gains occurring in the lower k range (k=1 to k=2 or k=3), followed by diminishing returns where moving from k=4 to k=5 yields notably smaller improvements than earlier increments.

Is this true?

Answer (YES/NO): NO